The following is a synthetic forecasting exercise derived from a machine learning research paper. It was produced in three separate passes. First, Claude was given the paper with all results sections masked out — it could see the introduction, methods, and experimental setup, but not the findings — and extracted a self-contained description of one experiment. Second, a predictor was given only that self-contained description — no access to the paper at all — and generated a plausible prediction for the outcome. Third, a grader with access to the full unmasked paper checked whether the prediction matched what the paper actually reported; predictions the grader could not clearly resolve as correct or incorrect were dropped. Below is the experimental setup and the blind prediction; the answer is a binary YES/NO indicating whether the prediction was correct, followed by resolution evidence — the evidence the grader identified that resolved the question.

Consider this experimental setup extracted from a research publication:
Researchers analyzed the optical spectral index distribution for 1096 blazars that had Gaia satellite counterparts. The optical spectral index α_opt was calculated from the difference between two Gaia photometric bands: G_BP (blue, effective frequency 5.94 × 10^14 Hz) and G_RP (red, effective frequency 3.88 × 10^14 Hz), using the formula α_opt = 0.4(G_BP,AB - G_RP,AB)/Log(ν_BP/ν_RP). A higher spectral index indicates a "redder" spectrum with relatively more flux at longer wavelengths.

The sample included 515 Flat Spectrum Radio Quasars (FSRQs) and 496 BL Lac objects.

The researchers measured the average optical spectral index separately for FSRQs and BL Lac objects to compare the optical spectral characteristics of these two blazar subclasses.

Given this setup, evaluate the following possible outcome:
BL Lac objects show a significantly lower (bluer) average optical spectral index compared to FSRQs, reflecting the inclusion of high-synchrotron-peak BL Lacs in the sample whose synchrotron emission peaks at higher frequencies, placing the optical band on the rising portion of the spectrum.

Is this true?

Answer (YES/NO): NO